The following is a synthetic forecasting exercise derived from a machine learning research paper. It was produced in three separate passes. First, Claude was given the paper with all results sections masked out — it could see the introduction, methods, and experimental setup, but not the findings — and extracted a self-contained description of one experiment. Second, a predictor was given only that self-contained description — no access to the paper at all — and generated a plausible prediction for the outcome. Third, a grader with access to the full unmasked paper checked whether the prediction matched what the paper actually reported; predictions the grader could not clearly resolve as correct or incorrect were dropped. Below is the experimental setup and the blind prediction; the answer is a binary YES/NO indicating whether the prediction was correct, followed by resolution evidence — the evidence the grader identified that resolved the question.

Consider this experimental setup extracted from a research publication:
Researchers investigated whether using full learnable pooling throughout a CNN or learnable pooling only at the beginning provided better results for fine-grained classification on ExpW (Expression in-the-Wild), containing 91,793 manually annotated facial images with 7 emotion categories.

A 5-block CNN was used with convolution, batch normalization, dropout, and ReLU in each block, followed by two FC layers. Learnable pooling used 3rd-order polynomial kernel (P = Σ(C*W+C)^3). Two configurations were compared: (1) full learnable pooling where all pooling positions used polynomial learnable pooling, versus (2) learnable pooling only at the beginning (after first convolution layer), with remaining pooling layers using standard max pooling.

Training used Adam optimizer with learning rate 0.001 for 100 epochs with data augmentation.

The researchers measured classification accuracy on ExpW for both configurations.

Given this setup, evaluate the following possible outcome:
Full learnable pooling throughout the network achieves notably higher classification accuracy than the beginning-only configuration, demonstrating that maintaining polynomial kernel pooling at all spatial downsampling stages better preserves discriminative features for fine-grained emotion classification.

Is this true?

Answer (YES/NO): YES